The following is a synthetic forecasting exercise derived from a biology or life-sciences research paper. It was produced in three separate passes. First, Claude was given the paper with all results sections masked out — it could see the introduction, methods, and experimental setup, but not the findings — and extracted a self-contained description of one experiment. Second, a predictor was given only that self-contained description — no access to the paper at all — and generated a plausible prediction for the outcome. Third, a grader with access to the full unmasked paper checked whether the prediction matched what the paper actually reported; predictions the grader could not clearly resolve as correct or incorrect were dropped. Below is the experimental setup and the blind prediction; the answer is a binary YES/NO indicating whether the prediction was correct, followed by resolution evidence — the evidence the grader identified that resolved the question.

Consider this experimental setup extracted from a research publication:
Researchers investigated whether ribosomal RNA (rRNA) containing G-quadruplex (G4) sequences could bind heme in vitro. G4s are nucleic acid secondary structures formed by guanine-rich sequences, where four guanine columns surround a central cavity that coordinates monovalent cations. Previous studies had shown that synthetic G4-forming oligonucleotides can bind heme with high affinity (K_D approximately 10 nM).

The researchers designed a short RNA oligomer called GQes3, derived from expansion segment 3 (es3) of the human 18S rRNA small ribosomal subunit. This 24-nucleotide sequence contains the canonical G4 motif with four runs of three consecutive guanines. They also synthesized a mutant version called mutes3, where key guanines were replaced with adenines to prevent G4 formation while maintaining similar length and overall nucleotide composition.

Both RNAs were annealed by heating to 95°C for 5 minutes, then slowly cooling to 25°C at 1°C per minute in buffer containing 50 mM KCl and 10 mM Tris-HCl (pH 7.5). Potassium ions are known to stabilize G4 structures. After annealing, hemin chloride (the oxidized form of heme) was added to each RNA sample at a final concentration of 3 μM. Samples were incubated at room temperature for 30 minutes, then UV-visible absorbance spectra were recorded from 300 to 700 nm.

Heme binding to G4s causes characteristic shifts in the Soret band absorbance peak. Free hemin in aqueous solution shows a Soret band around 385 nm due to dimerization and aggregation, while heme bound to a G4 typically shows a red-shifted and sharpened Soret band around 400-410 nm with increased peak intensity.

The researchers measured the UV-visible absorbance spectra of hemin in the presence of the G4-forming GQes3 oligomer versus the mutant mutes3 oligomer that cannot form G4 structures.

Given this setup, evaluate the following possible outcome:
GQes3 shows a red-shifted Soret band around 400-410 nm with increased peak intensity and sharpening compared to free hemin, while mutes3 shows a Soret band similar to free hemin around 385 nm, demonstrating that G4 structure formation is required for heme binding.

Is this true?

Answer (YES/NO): YES